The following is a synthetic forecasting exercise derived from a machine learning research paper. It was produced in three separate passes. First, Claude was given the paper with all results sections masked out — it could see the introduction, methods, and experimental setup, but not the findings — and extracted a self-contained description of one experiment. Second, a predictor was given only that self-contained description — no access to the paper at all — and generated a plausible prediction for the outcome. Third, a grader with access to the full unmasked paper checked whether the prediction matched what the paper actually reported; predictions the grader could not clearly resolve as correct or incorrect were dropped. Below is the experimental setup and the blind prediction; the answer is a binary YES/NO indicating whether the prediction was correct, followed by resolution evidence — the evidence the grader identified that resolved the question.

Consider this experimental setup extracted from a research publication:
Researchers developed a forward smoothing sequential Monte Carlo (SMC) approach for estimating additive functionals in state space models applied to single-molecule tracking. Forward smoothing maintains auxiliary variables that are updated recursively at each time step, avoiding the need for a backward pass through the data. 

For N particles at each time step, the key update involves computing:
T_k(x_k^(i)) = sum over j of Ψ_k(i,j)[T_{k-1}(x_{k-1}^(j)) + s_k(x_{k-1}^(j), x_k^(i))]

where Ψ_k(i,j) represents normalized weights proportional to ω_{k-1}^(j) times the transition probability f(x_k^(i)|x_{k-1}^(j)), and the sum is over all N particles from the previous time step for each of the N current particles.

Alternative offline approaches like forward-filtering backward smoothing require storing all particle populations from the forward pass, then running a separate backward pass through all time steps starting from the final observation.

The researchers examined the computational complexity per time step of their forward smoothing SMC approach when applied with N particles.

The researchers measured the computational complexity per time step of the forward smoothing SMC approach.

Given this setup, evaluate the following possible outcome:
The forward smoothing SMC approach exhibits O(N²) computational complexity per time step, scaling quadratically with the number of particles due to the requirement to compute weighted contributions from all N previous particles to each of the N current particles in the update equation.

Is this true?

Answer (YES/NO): YES